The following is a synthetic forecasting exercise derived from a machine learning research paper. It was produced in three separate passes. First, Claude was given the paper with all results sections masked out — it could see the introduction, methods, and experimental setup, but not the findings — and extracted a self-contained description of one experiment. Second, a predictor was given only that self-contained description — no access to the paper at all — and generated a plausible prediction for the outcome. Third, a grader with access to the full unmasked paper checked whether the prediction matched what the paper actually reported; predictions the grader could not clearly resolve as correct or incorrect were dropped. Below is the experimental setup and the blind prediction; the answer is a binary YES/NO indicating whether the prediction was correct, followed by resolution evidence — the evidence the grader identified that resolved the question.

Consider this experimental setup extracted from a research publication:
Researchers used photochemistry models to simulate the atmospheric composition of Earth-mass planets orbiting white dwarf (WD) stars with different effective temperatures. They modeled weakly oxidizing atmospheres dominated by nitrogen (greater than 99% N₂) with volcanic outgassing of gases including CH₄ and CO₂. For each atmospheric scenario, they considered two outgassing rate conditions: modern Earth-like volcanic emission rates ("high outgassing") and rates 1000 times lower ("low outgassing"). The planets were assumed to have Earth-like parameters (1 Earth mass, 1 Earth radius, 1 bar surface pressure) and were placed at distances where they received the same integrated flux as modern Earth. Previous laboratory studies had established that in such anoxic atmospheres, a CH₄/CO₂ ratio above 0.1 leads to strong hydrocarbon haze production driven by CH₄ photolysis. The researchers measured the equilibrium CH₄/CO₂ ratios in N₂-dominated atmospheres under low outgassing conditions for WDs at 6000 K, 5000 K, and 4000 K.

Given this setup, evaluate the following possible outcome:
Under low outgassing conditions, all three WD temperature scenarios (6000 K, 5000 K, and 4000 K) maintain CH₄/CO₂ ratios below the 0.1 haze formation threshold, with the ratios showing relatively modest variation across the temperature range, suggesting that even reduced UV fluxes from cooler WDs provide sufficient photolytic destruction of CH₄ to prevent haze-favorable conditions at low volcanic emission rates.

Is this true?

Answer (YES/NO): NO